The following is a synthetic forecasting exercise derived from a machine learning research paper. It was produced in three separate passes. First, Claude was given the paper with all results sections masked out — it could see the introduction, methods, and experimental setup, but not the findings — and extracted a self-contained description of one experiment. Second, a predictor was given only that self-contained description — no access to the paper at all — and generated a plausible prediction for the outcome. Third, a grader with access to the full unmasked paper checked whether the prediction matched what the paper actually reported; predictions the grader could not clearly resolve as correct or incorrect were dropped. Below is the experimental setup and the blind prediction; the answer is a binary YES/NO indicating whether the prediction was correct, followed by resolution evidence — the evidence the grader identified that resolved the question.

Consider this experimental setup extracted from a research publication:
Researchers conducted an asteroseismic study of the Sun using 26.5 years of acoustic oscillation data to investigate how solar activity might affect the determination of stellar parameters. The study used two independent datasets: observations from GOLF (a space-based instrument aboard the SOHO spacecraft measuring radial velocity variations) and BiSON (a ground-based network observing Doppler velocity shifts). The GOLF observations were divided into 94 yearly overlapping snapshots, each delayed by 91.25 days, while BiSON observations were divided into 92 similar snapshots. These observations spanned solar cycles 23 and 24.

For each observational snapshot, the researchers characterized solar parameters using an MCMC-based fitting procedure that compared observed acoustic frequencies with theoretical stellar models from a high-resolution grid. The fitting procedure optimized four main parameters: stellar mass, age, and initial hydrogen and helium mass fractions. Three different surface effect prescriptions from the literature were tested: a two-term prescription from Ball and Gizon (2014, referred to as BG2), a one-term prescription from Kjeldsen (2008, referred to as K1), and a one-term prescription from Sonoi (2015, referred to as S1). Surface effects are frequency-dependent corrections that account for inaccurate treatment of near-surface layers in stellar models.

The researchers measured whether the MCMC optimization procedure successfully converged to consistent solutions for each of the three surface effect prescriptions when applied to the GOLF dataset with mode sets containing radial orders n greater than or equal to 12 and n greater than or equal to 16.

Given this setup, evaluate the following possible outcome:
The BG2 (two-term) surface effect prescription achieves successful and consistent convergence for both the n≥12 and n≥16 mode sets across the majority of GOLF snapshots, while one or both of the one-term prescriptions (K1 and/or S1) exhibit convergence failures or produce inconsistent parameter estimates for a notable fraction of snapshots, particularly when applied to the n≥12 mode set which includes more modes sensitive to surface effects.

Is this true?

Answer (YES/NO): NO